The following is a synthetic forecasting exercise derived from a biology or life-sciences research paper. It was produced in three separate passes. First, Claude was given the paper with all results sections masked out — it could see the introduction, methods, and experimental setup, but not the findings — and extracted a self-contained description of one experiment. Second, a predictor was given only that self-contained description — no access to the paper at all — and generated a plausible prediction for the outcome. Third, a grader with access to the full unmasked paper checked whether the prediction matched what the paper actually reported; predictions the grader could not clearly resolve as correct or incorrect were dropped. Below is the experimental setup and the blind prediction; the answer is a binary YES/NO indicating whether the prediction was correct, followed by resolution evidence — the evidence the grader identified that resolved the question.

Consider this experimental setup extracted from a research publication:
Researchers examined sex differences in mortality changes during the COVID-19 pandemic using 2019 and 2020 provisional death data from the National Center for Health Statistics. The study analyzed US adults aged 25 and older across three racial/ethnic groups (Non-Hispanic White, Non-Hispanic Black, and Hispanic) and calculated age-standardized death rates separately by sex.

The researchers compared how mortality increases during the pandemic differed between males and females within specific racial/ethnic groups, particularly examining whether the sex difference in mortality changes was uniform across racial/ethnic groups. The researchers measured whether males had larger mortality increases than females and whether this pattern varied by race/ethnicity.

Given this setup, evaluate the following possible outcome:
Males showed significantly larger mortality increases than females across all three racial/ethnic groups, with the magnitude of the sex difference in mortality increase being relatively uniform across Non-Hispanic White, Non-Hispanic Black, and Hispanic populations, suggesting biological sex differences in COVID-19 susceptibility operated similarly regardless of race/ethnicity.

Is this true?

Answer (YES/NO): NO